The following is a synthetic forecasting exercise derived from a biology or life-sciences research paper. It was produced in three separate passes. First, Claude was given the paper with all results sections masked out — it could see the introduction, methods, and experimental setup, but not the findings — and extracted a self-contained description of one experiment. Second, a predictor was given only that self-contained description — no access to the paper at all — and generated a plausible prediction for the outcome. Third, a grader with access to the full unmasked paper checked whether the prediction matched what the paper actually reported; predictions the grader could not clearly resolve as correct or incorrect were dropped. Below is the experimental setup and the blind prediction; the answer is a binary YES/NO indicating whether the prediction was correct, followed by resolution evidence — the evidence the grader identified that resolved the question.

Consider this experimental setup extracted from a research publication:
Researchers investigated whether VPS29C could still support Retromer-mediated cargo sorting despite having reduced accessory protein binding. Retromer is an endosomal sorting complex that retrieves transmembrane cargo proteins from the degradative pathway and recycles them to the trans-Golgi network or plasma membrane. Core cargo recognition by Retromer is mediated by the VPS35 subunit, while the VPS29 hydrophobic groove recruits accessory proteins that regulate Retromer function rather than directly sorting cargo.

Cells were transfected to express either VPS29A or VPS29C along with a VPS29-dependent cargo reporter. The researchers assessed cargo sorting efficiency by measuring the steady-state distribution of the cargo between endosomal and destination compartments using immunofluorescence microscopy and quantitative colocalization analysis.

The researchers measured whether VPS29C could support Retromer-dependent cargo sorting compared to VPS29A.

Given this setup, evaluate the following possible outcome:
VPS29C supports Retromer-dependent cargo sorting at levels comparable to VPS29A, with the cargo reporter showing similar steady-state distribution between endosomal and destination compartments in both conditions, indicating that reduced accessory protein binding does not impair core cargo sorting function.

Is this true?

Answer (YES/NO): YES